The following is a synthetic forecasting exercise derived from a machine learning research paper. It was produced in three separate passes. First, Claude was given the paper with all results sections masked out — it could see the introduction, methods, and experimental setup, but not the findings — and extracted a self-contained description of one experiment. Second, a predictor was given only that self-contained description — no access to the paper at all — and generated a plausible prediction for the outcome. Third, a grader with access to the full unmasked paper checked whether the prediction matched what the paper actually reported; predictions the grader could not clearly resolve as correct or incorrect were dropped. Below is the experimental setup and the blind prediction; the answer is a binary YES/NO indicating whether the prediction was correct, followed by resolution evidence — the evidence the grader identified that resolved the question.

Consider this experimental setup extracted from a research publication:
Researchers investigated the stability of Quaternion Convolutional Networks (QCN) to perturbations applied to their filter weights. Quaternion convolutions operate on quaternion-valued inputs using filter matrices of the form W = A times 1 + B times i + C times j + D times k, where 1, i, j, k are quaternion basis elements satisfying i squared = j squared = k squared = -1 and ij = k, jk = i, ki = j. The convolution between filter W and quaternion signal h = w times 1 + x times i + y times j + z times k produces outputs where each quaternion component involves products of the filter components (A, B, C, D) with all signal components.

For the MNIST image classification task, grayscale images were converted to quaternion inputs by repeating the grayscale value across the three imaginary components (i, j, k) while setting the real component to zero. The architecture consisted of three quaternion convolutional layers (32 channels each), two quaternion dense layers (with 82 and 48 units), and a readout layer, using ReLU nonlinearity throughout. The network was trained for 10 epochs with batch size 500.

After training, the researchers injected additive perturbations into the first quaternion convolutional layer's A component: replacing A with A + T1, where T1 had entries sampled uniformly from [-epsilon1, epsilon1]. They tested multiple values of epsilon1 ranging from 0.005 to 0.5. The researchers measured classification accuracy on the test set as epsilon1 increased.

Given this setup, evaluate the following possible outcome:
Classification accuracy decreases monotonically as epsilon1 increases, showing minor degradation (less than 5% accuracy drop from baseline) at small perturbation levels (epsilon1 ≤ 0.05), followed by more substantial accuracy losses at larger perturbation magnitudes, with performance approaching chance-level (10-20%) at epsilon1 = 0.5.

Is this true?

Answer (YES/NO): NO